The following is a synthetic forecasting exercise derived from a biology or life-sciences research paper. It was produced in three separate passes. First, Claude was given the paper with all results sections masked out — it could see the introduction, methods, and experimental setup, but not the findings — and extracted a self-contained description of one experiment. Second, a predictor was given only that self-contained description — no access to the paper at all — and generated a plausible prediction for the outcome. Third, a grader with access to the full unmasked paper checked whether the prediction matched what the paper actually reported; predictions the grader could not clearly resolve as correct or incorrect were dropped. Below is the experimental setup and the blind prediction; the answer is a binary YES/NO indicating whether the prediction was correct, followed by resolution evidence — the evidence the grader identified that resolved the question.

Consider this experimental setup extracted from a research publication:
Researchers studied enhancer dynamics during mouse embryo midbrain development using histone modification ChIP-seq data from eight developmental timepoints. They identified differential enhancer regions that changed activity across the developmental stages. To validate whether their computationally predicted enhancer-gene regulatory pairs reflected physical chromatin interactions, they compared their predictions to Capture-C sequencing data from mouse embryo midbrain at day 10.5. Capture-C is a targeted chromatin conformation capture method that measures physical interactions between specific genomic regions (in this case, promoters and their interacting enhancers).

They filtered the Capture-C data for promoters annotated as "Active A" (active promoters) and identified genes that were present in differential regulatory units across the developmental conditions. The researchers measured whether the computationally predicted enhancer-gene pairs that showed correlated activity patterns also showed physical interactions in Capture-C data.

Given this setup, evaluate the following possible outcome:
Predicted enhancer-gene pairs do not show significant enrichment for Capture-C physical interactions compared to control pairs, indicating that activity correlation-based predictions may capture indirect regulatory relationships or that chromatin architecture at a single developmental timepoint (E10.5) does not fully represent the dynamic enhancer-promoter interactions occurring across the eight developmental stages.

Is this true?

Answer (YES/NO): NO